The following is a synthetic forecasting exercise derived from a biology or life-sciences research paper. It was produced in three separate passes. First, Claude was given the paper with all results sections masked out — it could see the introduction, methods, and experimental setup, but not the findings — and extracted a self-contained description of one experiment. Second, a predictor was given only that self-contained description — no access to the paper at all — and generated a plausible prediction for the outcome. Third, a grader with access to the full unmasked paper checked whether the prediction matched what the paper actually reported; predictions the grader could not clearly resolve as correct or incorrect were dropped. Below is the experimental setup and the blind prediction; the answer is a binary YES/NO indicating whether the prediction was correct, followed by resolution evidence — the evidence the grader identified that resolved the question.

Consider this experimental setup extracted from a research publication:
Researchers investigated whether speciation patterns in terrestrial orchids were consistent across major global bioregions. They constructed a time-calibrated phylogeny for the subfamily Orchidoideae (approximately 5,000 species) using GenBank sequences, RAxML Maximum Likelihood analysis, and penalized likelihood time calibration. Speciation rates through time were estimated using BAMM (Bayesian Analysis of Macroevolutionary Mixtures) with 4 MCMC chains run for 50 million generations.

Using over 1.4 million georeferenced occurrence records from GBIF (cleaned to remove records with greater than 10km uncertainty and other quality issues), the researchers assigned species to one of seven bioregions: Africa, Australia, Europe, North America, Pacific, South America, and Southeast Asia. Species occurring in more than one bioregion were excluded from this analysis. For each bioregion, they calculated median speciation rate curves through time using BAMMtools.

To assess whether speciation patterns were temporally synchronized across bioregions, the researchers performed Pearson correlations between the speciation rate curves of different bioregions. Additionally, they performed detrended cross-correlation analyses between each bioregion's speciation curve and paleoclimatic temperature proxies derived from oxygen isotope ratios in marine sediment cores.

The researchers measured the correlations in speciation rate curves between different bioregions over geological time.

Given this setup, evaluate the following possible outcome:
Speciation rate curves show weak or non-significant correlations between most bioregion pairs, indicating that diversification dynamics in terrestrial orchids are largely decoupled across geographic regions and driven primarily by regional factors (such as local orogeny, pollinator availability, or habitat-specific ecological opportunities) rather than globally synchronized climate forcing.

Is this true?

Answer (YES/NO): NO